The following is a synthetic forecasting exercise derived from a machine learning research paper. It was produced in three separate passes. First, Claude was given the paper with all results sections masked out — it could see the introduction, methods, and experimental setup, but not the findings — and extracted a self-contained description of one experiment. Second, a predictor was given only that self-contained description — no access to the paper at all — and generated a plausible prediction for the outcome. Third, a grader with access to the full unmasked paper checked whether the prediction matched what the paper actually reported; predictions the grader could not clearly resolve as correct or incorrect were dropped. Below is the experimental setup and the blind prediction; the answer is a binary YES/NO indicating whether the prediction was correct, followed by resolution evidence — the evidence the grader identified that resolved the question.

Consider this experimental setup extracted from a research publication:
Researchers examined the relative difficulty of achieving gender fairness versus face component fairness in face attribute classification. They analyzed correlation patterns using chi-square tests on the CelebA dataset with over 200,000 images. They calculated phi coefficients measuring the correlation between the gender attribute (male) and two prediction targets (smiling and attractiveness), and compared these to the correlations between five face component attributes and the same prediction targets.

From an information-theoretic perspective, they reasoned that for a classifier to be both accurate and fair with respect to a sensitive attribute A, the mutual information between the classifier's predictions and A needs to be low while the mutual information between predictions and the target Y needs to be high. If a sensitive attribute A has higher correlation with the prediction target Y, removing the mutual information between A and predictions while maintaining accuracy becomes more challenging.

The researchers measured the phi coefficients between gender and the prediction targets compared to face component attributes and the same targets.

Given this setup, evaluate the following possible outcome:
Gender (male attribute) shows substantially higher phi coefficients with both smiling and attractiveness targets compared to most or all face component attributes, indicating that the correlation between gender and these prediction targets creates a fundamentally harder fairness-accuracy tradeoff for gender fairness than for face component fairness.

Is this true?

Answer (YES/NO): YES